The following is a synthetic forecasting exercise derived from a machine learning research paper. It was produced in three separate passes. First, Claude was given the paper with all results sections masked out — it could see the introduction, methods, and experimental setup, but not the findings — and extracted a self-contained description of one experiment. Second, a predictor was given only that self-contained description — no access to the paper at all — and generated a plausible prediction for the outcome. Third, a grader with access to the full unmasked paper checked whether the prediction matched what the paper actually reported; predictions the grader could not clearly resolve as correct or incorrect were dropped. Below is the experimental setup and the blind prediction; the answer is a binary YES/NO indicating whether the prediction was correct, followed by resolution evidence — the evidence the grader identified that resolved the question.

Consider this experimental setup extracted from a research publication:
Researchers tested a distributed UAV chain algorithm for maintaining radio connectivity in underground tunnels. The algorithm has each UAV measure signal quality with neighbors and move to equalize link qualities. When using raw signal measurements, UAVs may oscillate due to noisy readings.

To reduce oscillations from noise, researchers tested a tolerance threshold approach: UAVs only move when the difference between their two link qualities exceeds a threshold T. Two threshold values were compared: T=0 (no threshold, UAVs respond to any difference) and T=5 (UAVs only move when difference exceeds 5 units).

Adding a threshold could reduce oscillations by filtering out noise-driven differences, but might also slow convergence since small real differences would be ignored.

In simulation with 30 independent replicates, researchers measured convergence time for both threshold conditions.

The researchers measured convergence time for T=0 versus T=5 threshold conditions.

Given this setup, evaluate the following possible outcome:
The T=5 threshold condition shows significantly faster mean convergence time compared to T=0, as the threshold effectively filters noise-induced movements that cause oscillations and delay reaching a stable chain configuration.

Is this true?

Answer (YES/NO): NO